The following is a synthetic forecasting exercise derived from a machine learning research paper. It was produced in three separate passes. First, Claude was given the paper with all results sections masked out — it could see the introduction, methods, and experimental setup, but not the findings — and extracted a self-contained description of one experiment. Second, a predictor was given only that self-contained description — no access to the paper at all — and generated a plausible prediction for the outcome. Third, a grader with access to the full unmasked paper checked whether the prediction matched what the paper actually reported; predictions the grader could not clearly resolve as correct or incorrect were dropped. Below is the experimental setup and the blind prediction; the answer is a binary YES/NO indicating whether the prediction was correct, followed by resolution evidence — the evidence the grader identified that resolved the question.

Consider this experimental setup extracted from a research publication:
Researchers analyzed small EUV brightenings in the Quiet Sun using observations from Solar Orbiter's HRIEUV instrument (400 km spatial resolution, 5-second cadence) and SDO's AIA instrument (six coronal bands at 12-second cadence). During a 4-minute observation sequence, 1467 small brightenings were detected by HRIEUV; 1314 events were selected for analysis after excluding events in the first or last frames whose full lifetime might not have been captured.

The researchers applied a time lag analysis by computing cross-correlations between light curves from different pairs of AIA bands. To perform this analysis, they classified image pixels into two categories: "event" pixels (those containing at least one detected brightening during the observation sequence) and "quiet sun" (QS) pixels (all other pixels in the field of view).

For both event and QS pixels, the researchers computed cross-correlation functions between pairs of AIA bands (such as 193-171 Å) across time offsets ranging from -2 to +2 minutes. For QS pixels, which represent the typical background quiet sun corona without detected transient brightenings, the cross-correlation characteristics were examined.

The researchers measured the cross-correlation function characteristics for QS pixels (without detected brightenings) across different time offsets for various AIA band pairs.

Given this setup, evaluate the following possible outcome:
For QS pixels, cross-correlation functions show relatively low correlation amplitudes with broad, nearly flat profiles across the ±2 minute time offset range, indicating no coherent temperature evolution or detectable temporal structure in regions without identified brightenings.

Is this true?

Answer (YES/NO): YES